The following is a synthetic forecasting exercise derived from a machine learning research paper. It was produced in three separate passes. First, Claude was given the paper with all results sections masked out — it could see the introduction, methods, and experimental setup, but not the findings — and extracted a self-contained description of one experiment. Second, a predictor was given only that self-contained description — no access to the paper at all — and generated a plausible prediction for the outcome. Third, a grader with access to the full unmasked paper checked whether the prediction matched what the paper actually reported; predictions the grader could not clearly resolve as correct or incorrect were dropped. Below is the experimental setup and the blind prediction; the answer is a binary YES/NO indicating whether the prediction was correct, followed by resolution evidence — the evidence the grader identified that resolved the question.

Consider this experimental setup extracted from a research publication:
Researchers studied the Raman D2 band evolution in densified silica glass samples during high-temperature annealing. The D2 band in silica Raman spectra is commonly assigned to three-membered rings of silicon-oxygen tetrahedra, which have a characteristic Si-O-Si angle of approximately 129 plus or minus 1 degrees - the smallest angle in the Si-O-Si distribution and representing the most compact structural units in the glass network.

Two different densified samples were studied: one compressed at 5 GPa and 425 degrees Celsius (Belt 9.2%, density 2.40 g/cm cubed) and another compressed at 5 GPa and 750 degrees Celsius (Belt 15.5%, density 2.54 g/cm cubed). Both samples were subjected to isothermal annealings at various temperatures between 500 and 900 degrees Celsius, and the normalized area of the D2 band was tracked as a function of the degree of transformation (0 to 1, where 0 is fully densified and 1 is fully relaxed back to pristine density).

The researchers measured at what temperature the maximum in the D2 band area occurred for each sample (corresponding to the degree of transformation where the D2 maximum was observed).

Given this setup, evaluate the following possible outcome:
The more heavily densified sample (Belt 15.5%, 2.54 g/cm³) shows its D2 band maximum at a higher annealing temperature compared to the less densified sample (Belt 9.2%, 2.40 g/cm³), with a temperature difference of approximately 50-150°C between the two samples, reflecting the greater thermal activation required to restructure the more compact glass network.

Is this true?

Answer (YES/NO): YES